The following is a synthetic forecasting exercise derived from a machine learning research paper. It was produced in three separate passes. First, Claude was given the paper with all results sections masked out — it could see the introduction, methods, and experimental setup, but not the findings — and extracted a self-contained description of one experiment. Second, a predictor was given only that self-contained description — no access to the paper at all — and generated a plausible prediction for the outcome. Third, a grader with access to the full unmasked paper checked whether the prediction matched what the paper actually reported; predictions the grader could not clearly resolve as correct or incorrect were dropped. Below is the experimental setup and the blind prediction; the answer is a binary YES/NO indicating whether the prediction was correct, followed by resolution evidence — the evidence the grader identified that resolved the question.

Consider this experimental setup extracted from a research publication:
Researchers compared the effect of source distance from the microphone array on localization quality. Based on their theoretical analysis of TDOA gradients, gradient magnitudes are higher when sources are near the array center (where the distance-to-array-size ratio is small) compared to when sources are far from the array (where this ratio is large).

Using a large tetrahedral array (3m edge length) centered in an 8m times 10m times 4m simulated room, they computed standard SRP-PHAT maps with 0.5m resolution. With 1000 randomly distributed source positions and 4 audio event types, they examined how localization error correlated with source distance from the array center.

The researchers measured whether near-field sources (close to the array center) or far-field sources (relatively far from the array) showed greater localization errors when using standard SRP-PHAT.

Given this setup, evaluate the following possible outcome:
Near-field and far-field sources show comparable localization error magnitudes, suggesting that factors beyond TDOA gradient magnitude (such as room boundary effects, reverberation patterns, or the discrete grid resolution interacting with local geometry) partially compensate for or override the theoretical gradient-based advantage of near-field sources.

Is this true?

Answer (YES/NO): NO